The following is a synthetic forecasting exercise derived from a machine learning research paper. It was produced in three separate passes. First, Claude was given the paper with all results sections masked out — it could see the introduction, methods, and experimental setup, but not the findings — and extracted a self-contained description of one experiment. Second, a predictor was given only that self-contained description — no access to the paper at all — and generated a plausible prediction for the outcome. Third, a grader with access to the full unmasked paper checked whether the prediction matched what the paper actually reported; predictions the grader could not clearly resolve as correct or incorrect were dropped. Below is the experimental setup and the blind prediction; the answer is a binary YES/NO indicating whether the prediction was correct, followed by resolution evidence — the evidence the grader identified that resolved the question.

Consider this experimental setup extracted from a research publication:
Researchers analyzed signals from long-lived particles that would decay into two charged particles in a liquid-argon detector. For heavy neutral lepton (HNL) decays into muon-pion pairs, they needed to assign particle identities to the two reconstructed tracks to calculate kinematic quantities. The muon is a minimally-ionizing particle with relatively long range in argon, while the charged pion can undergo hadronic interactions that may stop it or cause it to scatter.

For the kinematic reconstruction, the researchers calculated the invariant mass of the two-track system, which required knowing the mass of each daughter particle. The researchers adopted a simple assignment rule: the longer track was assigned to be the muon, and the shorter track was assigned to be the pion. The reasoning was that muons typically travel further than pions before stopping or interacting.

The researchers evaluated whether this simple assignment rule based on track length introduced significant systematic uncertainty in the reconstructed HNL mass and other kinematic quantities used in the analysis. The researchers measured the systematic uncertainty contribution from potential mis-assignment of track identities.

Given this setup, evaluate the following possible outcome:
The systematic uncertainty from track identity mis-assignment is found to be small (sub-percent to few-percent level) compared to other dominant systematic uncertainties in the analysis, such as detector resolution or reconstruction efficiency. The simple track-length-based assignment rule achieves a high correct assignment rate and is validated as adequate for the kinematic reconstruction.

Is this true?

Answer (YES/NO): YES